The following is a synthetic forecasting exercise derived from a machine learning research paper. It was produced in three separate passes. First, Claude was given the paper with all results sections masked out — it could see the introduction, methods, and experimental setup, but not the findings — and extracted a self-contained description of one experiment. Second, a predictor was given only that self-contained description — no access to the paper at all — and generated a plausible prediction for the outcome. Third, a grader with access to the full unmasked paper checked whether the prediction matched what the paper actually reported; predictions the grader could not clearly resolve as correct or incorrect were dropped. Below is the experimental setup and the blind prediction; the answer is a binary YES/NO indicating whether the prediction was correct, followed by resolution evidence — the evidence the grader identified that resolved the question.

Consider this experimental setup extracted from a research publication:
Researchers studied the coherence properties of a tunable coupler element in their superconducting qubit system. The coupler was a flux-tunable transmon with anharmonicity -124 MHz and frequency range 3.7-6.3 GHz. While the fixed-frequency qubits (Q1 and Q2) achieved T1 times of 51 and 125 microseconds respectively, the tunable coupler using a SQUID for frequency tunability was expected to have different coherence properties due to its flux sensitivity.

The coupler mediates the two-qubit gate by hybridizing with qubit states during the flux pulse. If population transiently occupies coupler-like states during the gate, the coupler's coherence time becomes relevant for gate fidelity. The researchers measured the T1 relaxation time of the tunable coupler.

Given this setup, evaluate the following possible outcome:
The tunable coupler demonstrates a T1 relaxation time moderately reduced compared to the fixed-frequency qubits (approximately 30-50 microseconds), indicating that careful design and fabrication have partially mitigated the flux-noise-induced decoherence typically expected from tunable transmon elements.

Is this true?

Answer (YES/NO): NO